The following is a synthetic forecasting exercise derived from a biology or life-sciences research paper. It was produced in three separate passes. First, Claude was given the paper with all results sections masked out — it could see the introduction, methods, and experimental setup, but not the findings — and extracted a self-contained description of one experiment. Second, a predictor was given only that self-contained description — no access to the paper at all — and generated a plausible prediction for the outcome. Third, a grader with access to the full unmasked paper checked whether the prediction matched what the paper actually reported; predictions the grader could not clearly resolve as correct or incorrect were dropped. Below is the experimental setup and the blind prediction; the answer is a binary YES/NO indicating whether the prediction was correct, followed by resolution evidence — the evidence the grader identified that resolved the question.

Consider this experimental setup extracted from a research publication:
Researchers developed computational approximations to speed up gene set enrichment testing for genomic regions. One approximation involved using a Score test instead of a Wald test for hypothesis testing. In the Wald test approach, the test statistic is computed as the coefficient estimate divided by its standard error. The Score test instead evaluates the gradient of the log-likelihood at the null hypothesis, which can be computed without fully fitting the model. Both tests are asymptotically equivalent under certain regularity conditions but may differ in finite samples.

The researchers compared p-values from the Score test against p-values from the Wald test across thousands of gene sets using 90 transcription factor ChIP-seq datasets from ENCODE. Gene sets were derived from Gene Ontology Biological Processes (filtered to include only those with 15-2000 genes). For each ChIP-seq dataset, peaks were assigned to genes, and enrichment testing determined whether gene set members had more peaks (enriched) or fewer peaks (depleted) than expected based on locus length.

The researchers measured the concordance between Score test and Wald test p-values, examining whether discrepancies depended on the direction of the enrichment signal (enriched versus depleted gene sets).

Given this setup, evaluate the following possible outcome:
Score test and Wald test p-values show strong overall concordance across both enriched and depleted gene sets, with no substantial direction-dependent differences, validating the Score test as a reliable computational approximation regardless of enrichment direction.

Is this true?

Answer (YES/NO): NO